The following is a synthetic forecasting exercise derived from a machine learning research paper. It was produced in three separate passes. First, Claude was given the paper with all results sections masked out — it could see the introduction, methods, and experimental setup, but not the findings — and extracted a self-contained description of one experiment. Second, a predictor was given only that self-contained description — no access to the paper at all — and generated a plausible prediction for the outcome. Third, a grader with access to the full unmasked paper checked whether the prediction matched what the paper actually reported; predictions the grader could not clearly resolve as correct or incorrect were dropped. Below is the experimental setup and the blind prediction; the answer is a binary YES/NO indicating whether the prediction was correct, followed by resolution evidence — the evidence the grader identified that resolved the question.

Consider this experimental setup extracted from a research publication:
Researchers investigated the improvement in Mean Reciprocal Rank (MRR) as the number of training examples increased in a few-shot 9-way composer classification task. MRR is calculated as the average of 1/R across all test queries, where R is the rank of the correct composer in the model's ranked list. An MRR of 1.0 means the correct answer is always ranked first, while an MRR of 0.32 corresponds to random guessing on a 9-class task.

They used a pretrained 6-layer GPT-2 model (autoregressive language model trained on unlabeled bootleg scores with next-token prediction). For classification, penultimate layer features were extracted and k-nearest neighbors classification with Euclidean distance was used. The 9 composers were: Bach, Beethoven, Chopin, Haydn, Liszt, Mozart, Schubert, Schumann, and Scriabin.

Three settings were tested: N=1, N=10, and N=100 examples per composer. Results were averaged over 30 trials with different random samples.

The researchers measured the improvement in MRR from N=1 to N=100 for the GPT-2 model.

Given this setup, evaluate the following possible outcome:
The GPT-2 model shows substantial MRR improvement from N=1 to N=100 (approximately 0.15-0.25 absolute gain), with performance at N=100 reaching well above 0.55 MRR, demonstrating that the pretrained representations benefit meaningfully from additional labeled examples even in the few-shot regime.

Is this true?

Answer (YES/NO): NO